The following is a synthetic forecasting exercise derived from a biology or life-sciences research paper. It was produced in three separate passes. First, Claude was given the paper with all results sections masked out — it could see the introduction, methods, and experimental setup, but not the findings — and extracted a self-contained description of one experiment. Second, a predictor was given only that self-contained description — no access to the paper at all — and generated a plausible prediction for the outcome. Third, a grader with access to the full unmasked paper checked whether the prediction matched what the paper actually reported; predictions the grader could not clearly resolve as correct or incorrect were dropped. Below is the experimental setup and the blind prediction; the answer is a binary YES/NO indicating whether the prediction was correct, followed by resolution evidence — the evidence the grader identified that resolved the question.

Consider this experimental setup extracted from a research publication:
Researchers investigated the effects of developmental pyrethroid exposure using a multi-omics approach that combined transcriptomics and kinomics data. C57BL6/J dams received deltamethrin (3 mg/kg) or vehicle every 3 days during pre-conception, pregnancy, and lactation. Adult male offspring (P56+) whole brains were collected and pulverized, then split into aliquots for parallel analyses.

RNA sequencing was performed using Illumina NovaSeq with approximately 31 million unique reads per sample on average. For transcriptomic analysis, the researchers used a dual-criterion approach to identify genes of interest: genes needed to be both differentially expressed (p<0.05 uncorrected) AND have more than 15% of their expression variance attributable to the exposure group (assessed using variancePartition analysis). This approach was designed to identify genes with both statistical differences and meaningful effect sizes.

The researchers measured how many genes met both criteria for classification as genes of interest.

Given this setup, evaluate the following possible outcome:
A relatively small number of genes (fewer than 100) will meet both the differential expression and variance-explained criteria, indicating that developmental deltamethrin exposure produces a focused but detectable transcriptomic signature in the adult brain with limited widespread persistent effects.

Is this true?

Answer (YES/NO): YES